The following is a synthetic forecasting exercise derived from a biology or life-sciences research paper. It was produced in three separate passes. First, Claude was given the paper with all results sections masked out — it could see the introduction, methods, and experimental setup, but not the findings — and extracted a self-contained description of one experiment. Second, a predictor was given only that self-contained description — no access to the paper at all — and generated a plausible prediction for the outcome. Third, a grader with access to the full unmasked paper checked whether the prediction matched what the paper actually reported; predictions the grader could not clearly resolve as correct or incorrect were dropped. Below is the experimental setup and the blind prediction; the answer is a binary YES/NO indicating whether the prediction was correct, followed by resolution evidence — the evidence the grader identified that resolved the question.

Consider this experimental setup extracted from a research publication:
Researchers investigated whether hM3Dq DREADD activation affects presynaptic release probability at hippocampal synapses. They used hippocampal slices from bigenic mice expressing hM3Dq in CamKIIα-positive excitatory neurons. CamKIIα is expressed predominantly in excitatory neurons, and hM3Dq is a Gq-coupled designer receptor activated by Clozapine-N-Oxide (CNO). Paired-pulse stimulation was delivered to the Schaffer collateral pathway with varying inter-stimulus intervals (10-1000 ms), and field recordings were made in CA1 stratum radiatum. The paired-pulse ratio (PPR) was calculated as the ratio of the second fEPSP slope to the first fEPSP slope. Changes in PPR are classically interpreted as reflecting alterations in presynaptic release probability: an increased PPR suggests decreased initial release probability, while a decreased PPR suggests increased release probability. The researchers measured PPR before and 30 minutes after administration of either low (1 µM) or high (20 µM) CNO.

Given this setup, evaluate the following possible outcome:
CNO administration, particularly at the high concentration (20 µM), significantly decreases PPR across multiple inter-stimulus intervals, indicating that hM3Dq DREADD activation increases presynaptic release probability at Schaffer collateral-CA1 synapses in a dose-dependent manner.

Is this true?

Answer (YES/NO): NO